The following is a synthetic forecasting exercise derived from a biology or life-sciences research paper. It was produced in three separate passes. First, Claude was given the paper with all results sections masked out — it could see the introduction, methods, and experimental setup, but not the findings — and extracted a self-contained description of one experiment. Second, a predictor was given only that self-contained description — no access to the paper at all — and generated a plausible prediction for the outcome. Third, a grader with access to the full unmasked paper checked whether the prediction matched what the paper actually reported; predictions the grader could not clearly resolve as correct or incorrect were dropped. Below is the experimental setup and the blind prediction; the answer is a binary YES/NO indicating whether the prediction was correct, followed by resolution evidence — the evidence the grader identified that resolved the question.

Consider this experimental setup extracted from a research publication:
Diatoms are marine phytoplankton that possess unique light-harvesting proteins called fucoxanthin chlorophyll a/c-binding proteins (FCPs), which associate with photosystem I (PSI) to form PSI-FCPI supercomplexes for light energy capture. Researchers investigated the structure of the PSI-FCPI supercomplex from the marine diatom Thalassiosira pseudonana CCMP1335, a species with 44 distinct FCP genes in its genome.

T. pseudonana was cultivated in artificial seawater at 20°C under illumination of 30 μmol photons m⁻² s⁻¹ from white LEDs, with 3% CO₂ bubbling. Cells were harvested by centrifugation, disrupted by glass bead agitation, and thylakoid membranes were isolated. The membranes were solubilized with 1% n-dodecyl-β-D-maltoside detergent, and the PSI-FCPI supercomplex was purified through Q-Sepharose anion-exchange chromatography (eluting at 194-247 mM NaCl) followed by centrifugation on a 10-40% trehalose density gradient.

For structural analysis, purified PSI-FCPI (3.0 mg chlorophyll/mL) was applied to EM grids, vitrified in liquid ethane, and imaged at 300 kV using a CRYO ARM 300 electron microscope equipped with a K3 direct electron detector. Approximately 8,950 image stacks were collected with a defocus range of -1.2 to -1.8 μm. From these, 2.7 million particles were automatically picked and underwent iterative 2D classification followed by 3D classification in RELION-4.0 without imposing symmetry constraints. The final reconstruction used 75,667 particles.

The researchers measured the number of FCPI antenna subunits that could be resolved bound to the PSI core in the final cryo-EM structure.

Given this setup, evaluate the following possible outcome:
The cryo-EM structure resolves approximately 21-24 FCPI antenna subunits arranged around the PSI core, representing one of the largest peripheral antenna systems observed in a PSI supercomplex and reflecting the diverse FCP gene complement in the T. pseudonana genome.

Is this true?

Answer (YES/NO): NO